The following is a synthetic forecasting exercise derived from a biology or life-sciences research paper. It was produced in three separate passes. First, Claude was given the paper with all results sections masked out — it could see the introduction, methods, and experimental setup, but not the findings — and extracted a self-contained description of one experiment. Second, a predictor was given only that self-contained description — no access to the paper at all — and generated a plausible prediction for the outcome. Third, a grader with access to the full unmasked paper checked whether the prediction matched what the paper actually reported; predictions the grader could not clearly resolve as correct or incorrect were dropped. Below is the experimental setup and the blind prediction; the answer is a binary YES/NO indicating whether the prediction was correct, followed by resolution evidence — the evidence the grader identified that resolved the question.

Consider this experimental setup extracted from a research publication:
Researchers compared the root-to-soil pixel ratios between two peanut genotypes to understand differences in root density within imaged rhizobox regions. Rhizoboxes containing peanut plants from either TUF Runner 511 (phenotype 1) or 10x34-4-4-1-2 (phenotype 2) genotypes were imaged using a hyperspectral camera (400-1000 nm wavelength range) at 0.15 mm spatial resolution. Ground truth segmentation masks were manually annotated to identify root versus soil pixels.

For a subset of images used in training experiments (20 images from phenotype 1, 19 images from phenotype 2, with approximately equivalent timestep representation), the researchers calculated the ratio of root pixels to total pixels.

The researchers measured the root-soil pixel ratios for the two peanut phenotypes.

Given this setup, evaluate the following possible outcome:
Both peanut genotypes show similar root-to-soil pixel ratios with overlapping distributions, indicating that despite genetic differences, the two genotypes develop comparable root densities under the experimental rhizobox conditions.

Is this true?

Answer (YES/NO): NO